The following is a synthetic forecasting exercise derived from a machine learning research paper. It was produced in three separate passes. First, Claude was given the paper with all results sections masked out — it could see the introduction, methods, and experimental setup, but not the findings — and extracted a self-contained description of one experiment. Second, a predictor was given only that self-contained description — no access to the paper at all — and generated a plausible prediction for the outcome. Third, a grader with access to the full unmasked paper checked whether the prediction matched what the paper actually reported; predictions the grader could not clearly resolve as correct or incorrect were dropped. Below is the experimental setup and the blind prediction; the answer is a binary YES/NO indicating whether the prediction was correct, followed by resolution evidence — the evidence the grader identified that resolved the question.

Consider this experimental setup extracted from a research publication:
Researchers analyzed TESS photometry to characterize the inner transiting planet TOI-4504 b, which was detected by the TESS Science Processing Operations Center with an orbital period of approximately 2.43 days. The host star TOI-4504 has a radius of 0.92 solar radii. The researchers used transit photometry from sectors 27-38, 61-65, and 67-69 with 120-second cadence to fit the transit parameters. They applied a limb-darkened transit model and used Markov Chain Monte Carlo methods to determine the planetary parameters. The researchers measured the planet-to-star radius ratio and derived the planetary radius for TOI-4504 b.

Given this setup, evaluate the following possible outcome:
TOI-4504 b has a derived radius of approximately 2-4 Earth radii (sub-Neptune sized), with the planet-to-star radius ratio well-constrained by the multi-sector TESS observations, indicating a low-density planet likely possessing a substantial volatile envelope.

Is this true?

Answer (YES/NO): YES